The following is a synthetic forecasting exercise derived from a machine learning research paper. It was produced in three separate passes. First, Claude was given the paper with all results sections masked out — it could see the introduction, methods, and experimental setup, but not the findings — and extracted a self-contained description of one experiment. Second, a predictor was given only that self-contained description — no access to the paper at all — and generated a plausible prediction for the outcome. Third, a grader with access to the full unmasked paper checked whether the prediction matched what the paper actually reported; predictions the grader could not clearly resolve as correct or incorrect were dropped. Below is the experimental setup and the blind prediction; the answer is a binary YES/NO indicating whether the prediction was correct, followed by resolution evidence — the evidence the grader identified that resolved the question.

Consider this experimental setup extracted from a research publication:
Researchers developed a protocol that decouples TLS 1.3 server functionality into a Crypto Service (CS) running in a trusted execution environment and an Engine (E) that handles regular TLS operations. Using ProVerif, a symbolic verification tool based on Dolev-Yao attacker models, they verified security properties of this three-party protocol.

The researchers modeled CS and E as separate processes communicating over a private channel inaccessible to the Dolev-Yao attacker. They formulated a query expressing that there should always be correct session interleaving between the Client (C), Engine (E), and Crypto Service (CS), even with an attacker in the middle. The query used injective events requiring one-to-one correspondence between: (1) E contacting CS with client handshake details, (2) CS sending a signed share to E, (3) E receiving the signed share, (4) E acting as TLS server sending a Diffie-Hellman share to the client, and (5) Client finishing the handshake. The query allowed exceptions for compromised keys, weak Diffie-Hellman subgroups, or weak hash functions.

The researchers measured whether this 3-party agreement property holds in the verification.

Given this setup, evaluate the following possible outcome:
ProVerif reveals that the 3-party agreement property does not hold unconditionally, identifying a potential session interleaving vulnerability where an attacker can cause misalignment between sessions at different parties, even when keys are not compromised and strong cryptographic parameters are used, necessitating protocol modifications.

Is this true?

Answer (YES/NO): NO